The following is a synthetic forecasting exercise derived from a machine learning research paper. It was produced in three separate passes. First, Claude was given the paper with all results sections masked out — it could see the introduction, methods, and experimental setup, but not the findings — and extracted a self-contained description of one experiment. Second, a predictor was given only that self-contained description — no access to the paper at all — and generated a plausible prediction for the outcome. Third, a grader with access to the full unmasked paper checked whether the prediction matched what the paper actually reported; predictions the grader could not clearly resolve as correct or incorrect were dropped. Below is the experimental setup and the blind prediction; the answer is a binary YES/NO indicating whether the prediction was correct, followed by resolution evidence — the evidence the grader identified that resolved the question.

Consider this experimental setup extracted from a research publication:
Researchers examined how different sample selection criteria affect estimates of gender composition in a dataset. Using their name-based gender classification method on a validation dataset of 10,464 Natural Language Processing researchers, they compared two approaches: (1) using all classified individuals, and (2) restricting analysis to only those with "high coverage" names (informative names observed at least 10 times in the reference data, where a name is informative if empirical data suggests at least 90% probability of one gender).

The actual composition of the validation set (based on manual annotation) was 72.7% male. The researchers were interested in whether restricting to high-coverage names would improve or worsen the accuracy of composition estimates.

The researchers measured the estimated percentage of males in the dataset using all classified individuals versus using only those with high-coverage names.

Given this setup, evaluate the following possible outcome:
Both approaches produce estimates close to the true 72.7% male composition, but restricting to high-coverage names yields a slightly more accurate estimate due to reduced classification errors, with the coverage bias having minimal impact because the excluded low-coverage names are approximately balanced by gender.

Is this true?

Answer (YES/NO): NO